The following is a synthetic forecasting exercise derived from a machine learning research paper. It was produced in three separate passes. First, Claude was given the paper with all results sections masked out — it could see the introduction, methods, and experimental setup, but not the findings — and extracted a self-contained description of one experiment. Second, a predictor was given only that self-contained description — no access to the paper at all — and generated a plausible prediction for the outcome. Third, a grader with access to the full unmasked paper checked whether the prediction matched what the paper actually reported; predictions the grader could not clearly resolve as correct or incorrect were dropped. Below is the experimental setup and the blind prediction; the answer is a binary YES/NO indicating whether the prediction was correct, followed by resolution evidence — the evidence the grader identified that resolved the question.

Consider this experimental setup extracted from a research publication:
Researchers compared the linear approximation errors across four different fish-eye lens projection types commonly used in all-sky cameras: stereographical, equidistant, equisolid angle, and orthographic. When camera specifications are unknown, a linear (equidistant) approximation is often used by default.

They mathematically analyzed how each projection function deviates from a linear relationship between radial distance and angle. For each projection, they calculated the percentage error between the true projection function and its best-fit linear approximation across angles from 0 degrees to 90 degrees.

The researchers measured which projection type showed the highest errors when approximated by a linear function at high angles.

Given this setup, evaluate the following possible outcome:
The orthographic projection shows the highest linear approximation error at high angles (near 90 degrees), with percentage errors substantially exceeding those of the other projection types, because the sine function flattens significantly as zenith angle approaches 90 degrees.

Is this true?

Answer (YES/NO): YES